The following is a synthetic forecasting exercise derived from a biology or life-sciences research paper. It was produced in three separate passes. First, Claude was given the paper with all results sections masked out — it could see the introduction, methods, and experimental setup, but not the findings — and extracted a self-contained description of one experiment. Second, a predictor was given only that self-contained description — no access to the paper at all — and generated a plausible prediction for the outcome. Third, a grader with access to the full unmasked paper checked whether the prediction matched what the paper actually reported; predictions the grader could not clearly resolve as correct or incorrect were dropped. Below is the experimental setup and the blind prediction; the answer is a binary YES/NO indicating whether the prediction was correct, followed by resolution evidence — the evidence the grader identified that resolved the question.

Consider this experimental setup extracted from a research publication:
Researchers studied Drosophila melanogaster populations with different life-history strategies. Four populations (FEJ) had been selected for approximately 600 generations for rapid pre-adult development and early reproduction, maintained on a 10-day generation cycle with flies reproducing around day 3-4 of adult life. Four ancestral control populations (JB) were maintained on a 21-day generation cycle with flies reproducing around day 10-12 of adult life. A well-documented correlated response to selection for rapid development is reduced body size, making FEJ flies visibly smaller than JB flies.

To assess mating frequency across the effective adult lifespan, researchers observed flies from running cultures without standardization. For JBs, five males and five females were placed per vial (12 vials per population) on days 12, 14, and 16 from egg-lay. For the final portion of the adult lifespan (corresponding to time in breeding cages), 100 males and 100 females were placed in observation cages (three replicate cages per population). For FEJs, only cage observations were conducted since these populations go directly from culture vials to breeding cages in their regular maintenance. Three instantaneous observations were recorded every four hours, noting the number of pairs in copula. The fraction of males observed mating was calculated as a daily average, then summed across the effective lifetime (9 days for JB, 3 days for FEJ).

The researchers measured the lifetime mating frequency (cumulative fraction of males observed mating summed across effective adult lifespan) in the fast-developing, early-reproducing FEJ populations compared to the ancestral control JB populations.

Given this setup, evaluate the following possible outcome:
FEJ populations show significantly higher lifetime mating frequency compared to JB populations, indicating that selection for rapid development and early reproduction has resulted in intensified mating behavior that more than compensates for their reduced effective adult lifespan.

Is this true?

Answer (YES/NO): NO